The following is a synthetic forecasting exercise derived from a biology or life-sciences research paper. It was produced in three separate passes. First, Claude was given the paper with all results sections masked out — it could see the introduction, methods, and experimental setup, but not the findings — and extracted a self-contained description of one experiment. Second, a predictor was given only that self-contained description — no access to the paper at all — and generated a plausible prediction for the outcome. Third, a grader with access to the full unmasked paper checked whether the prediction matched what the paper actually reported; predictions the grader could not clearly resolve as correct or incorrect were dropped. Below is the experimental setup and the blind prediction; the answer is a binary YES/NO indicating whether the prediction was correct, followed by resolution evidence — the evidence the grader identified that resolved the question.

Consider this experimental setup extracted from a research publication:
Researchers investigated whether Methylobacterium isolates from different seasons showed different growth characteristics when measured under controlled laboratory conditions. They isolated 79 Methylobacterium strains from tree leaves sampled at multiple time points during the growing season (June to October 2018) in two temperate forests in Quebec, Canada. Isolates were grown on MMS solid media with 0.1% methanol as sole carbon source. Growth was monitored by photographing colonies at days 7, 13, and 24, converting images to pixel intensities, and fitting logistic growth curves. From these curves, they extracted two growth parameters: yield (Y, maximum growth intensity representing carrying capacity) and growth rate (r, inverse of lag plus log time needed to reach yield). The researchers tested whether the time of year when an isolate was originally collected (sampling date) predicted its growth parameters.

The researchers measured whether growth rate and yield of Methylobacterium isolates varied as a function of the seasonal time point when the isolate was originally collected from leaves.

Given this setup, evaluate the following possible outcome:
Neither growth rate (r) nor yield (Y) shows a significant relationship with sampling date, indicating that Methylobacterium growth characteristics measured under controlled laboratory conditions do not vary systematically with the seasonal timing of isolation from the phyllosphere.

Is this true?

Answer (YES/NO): NO